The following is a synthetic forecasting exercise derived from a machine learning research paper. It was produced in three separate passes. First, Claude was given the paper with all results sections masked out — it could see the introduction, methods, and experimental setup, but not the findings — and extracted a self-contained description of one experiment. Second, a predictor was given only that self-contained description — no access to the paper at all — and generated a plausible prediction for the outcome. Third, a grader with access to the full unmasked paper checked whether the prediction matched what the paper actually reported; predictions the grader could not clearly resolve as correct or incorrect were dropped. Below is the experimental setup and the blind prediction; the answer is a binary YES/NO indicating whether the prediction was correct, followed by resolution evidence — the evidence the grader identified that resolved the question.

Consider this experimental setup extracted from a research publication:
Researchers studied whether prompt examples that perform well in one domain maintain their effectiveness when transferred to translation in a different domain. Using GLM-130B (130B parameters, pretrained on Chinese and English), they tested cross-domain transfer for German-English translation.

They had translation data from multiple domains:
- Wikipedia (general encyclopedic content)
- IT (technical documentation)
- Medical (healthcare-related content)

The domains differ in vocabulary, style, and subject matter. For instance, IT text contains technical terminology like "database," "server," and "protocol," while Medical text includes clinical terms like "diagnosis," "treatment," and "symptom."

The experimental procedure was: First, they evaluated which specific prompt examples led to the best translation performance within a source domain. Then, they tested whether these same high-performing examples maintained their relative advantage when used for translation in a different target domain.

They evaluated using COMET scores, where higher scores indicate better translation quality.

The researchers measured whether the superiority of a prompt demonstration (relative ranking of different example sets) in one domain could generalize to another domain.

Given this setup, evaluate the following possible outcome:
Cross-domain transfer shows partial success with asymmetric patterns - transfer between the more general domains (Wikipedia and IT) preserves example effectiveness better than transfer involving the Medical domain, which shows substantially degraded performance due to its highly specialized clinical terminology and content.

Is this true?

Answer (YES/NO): NO